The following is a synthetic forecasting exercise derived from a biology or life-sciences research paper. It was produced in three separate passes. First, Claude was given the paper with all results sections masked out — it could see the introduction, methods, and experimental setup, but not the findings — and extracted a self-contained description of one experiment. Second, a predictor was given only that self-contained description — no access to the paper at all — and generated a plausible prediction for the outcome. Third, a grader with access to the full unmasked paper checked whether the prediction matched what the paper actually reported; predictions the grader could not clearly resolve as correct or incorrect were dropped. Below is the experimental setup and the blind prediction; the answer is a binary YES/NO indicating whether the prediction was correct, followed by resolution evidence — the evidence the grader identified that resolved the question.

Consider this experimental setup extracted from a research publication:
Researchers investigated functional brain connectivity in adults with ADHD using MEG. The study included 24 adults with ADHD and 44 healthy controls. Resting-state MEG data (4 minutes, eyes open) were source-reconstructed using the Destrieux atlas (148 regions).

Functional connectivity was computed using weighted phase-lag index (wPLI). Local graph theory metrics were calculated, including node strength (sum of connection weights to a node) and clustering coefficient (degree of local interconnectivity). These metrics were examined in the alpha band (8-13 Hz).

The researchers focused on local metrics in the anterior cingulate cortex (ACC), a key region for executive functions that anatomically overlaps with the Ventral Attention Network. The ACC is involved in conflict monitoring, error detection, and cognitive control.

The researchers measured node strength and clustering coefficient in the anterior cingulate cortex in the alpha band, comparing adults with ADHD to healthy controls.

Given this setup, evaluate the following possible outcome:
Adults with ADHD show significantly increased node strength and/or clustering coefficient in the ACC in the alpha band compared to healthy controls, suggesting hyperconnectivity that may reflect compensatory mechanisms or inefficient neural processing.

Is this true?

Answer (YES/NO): YES